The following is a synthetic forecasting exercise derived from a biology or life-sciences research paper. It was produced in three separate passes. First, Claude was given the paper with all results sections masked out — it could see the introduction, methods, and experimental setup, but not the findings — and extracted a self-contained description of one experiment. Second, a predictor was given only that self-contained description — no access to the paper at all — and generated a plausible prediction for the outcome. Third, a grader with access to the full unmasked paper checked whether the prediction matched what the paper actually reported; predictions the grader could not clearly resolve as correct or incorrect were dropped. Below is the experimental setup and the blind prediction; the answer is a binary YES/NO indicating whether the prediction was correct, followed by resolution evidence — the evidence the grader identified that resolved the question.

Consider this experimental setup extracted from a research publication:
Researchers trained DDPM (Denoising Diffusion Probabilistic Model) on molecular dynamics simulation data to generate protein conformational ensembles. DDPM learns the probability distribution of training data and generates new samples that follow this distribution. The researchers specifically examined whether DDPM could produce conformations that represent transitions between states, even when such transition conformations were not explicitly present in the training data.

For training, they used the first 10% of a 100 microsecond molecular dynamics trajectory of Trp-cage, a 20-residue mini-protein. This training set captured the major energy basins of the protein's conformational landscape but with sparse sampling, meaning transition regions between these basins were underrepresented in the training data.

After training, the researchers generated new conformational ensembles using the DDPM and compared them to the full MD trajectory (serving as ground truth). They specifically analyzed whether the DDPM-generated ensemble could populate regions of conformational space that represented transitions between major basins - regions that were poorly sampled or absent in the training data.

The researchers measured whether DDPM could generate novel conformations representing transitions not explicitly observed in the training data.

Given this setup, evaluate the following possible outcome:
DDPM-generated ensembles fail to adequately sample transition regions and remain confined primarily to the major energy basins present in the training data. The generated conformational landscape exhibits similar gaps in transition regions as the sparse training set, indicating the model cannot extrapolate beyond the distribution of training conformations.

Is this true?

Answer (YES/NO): NO